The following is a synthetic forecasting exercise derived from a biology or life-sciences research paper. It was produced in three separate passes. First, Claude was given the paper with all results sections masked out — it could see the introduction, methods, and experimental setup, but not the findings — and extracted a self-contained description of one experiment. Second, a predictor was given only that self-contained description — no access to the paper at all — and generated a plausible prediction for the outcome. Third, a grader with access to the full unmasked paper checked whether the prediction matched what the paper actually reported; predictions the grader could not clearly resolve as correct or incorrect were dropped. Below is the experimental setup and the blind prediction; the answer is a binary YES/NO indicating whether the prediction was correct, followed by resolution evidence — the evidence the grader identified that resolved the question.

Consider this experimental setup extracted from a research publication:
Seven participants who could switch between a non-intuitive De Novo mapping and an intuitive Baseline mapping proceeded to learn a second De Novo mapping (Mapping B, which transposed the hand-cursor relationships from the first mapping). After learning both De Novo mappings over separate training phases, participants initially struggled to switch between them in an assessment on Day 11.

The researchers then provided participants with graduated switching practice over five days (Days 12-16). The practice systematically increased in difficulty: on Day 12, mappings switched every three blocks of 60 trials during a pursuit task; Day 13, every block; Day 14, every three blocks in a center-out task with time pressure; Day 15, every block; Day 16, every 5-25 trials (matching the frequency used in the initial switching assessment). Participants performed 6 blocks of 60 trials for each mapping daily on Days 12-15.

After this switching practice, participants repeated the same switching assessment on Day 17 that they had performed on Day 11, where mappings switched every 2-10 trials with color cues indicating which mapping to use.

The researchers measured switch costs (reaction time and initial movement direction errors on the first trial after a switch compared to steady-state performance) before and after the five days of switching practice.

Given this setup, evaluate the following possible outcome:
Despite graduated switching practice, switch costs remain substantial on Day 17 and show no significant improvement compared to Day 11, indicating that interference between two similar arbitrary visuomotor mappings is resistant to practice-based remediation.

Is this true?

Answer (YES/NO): NO